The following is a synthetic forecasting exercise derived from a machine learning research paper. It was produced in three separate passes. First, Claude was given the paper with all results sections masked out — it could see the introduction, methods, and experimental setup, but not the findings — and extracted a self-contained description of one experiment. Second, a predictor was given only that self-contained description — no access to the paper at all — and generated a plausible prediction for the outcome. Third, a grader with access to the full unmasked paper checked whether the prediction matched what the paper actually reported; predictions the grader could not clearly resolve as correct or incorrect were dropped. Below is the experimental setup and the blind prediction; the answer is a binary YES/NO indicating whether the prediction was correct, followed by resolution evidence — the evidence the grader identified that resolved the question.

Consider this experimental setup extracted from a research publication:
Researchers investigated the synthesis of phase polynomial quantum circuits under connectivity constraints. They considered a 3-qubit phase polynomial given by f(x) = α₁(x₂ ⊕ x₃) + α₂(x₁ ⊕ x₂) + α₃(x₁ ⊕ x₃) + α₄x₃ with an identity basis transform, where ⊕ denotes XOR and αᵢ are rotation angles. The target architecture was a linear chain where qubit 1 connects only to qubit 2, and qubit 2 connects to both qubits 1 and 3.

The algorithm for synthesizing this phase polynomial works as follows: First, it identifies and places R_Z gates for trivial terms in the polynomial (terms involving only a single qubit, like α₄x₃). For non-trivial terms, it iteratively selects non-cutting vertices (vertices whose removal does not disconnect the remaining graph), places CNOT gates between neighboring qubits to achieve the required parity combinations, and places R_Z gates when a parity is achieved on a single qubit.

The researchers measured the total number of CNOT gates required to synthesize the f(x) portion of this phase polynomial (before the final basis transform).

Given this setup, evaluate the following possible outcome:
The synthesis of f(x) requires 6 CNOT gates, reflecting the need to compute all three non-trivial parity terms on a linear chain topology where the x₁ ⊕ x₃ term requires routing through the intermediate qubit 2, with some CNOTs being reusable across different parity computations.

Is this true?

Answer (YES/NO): NO